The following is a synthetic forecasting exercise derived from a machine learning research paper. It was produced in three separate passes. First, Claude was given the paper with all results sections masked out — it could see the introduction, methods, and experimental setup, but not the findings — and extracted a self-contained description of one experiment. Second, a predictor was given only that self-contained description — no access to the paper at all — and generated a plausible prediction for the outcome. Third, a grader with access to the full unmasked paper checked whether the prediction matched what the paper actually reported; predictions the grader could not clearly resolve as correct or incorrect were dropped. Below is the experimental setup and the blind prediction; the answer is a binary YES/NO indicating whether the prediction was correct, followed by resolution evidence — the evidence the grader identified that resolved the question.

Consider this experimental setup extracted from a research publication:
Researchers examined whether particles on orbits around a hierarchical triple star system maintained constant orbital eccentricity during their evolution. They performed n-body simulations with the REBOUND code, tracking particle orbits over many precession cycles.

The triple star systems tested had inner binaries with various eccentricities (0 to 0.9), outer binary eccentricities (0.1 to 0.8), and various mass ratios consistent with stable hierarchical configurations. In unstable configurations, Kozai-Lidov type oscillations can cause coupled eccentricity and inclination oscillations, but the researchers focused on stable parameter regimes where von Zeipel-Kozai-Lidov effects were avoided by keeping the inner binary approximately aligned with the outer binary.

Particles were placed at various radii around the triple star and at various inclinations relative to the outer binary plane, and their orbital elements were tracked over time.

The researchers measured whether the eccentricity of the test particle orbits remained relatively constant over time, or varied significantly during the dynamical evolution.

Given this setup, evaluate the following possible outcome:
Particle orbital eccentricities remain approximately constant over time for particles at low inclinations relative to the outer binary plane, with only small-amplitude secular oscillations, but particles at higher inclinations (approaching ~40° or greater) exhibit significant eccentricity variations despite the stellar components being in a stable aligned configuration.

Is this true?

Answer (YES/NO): NO